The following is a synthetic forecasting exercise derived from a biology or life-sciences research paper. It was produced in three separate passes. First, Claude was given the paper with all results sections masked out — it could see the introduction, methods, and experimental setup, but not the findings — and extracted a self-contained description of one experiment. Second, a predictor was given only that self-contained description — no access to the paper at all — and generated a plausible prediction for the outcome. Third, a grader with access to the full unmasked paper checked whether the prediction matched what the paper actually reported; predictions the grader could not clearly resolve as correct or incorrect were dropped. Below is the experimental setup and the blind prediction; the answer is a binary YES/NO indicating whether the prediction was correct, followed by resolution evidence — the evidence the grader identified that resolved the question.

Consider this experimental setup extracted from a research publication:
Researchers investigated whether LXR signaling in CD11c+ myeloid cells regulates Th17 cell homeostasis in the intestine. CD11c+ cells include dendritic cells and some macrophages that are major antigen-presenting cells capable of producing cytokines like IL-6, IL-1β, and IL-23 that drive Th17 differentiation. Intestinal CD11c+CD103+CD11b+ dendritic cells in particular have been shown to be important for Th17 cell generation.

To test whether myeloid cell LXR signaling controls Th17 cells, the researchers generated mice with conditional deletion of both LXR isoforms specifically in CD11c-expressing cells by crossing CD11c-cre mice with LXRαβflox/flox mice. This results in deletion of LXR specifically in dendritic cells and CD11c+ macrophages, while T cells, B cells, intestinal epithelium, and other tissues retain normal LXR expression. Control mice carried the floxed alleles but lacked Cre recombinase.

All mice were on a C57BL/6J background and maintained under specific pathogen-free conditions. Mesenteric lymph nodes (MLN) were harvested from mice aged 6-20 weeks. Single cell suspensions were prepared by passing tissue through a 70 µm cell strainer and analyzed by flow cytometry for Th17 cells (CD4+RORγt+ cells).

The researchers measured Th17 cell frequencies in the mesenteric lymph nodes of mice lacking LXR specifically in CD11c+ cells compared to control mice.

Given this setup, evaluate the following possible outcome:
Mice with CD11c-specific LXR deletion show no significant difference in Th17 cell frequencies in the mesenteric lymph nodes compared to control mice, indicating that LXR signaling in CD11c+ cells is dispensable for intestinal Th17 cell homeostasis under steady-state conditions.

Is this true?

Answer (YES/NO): YES